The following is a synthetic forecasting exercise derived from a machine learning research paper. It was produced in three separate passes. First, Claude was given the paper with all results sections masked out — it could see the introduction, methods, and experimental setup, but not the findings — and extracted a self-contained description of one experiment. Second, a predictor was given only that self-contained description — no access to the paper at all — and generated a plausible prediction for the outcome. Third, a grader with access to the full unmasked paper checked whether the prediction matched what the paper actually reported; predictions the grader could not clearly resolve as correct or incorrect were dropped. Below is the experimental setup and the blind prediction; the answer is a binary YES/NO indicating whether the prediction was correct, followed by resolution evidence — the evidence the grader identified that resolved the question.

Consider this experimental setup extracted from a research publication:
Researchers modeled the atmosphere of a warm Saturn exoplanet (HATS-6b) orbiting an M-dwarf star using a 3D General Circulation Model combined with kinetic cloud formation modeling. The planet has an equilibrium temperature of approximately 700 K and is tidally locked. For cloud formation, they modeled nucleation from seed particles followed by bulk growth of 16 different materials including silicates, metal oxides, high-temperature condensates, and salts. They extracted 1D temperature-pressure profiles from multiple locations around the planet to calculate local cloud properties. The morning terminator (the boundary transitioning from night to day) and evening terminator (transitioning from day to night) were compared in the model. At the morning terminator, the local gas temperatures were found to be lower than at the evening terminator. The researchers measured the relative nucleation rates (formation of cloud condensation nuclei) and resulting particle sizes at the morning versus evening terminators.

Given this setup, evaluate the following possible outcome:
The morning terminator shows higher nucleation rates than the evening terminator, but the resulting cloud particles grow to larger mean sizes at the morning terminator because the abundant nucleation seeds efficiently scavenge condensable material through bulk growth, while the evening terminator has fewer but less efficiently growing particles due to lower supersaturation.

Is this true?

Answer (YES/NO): NO